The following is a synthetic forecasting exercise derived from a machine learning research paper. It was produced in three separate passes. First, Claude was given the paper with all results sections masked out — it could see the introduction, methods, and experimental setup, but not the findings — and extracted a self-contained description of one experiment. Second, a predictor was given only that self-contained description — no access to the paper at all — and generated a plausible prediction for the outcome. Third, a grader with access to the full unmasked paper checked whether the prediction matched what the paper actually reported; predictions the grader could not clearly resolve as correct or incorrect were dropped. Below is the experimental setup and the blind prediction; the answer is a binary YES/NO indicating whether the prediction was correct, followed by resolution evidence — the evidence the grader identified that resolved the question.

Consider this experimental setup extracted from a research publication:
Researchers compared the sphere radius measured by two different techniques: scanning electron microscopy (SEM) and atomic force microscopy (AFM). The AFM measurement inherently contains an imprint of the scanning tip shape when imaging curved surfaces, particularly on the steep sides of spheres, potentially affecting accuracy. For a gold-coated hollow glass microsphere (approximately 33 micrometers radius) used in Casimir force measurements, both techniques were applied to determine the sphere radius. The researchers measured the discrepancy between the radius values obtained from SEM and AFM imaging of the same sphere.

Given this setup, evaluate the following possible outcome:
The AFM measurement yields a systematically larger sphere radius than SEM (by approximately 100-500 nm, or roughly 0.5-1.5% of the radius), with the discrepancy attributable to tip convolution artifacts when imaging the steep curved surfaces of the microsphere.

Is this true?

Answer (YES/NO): NO